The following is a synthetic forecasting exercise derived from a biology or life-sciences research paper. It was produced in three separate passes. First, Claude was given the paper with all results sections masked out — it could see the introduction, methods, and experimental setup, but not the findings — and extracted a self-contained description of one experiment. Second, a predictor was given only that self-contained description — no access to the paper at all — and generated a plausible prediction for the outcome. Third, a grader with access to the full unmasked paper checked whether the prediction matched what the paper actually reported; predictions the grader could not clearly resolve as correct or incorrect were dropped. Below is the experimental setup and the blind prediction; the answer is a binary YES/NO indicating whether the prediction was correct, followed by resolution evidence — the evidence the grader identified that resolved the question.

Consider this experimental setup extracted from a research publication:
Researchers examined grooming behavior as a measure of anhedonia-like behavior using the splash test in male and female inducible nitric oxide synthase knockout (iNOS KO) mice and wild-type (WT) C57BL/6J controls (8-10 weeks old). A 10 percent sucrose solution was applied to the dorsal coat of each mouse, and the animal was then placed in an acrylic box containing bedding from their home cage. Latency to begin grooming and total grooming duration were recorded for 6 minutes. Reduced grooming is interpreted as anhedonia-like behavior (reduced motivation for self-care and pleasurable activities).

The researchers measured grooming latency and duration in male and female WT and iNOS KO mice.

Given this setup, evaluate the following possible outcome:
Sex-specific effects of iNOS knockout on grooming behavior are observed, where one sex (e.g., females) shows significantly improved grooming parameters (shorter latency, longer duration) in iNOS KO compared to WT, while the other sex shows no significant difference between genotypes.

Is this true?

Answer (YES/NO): NO